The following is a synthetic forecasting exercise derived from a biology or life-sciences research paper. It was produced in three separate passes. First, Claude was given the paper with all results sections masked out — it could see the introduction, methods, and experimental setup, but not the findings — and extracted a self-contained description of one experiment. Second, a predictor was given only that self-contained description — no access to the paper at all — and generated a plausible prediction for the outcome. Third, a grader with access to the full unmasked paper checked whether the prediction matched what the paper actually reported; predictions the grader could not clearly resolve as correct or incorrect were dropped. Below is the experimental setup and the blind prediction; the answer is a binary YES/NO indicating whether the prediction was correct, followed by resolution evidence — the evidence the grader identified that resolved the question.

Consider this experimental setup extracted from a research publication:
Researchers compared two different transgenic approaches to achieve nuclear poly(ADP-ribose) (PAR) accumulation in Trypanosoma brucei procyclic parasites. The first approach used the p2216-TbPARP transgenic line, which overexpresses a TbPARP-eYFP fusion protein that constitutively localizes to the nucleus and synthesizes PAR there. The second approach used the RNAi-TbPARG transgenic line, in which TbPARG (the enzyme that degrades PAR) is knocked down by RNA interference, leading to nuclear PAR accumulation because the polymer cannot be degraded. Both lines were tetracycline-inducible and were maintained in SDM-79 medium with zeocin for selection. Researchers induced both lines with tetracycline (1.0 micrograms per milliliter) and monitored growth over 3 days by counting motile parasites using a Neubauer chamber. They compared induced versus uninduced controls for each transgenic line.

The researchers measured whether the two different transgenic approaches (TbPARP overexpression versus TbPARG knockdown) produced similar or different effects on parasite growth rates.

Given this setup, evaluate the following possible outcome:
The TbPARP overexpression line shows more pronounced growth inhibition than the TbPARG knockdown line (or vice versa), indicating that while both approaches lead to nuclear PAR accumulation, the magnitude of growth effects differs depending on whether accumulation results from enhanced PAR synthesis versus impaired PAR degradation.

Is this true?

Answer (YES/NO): NO